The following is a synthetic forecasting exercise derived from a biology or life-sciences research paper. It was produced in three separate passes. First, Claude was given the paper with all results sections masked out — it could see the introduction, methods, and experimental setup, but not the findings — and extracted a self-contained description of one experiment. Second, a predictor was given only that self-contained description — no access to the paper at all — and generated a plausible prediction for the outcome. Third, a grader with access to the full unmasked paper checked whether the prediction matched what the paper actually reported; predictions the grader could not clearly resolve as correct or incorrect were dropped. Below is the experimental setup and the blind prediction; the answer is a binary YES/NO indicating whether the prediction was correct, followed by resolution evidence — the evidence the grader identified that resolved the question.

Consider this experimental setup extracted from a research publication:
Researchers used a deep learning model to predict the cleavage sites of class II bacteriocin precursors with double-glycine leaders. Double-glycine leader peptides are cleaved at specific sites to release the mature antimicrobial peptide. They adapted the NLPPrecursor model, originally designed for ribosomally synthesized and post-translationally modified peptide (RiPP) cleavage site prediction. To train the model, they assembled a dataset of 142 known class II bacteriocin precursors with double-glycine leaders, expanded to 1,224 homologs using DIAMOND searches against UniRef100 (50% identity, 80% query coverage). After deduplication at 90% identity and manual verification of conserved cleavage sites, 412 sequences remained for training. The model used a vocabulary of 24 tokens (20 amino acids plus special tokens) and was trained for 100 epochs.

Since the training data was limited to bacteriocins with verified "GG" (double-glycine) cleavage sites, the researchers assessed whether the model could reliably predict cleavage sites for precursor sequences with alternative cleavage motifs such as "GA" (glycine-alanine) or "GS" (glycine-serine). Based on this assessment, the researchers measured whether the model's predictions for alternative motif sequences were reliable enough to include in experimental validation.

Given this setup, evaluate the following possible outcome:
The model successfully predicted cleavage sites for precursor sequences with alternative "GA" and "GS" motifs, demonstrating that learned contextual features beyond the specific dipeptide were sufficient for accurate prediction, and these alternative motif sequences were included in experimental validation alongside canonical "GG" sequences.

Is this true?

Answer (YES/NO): NO